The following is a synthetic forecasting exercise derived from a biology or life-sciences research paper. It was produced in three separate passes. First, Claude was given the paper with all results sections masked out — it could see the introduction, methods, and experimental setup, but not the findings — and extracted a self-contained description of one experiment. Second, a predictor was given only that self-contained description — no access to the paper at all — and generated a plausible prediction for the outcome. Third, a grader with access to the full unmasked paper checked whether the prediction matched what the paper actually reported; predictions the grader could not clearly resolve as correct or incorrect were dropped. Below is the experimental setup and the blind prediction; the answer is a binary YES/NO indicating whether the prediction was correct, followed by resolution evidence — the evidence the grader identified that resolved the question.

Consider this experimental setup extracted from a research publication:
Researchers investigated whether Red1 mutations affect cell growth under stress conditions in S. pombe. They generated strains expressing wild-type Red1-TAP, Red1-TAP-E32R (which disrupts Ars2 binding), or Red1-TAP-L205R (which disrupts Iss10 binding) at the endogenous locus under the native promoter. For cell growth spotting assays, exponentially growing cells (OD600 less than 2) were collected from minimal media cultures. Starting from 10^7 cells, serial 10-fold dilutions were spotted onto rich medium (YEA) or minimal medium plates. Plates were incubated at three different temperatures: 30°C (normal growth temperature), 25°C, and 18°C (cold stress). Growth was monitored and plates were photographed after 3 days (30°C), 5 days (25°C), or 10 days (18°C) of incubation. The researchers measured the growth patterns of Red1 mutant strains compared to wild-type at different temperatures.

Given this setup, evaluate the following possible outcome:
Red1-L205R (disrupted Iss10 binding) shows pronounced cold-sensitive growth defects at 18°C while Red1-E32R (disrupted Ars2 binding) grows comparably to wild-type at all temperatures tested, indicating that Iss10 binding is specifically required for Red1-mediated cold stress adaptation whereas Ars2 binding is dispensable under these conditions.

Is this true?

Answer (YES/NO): NO